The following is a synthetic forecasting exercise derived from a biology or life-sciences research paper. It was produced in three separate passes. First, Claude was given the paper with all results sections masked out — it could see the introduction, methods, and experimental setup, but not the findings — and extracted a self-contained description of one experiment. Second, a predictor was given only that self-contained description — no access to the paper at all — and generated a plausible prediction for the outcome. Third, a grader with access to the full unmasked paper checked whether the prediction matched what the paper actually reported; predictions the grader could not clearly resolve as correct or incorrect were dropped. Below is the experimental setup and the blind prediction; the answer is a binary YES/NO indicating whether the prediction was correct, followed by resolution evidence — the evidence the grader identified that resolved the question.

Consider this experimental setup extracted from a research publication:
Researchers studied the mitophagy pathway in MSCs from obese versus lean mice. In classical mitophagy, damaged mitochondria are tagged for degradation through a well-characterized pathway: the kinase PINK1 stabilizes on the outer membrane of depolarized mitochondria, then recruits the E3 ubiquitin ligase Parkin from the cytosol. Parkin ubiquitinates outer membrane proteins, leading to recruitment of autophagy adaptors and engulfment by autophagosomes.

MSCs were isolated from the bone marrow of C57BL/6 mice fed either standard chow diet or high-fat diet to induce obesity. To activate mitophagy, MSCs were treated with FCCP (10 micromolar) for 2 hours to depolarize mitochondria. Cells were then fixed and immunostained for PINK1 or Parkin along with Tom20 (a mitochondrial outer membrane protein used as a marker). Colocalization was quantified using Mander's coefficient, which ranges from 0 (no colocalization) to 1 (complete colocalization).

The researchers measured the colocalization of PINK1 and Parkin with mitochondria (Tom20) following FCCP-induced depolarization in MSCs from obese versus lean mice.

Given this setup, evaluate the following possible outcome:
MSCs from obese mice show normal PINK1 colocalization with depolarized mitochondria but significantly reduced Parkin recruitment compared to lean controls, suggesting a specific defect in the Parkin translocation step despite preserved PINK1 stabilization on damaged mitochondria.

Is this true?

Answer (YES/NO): NO